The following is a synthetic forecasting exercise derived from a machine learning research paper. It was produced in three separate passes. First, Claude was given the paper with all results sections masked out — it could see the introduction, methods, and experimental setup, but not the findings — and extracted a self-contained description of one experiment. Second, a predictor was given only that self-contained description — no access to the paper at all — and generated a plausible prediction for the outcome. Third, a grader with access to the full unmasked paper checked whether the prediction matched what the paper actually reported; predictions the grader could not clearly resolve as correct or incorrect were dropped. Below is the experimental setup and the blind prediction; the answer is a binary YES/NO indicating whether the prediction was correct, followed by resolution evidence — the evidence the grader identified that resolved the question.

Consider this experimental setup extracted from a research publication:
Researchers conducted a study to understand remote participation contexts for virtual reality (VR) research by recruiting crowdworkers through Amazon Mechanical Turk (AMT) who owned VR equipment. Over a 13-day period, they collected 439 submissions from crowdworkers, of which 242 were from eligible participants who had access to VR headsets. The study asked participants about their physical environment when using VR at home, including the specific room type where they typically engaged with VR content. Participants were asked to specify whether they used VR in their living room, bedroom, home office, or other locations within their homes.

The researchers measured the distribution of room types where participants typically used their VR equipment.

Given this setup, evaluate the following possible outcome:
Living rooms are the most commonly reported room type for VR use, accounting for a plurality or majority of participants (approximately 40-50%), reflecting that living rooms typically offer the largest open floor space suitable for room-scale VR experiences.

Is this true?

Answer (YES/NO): NO